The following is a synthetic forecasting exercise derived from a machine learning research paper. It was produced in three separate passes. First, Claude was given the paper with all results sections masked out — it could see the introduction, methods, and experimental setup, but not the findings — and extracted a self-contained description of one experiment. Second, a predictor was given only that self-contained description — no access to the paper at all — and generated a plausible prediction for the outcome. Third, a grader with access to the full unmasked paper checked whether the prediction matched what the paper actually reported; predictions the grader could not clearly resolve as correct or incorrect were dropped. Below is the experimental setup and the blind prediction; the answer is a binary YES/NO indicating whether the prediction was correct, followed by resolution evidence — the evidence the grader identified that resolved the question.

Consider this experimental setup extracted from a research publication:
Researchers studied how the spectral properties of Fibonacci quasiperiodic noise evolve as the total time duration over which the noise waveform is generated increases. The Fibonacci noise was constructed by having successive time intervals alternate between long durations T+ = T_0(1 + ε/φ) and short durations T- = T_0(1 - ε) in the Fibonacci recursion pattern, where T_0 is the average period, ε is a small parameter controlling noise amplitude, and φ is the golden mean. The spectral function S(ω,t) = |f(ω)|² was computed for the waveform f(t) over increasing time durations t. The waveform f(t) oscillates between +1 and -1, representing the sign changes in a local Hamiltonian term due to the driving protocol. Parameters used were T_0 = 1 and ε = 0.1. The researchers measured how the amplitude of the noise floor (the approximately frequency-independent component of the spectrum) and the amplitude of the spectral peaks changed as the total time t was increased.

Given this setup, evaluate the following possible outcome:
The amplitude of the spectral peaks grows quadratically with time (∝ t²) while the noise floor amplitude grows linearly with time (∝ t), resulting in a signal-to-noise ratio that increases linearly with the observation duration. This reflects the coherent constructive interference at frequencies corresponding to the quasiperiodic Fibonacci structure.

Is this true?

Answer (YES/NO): NO